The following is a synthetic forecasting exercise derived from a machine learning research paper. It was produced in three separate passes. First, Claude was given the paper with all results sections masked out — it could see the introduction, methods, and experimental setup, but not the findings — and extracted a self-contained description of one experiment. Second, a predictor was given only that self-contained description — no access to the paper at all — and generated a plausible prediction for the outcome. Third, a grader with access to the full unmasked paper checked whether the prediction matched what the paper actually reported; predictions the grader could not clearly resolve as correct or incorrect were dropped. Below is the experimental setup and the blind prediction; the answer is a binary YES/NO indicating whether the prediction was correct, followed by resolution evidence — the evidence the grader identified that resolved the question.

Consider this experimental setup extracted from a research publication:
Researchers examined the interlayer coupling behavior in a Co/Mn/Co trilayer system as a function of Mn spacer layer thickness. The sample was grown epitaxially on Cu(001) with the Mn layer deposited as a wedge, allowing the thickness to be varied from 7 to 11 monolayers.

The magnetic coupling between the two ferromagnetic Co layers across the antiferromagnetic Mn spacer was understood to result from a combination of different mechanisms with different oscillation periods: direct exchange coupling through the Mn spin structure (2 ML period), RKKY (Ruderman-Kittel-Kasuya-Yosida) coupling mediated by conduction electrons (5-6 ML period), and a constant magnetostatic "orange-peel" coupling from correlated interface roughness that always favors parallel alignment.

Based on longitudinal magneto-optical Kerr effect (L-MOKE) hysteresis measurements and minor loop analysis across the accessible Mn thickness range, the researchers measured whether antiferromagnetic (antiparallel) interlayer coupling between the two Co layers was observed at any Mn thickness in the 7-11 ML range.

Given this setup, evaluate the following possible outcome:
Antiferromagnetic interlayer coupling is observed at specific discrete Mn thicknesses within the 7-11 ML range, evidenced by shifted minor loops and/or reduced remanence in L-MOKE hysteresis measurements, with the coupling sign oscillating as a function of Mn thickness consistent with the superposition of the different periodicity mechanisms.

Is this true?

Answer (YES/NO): NO